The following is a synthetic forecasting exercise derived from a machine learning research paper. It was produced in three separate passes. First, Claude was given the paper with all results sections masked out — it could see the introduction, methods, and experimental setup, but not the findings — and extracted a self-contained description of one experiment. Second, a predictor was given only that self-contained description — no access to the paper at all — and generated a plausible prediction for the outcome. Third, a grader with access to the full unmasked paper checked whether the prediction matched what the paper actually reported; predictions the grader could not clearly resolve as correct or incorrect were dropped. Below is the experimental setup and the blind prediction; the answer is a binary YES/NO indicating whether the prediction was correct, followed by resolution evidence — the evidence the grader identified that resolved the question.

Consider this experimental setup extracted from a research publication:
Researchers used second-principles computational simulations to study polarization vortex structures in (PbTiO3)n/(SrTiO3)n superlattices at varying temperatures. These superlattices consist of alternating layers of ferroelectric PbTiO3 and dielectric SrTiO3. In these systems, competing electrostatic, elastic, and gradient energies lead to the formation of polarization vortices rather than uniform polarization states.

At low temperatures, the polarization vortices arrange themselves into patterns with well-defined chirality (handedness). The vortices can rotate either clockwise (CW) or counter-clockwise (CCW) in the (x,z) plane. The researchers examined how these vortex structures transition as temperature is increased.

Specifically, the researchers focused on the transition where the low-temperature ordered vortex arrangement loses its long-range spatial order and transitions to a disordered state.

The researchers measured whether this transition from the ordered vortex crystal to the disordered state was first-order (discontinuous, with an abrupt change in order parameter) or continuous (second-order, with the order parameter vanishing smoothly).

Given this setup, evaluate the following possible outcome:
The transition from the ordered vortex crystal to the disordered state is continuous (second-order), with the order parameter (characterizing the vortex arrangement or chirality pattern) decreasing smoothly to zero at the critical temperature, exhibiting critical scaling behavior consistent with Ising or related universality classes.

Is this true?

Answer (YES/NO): NO